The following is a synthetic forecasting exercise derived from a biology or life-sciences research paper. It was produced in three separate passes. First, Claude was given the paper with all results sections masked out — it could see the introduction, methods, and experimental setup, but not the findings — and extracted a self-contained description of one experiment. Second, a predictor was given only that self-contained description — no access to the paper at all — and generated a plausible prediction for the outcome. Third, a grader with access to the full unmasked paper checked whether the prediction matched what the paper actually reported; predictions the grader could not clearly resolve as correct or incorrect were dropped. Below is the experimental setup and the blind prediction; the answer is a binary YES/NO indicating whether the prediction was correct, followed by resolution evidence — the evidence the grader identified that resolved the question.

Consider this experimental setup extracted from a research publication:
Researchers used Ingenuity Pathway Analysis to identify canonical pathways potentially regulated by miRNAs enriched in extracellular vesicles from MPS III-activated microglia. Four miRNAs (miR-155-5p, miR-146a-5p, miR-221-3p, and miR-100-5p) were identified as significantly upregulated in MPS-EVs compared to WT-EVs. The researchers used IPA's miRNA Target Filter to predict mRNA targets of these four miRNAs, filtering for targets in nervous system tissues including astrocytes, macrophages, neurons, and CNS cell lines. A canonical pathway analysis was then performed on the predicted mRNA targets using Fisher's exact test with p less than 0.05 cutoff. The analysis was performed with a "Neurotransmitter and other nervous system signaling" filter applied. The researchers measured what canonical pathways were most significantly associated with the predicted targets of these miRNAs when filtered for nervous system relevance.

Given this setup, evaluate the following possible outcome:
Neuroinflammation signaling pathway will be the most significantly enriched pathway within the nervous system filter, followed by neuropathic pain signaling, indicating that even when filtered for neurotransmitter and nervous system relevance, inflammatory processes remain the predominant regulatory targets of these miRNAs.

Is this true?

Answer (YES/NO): NO